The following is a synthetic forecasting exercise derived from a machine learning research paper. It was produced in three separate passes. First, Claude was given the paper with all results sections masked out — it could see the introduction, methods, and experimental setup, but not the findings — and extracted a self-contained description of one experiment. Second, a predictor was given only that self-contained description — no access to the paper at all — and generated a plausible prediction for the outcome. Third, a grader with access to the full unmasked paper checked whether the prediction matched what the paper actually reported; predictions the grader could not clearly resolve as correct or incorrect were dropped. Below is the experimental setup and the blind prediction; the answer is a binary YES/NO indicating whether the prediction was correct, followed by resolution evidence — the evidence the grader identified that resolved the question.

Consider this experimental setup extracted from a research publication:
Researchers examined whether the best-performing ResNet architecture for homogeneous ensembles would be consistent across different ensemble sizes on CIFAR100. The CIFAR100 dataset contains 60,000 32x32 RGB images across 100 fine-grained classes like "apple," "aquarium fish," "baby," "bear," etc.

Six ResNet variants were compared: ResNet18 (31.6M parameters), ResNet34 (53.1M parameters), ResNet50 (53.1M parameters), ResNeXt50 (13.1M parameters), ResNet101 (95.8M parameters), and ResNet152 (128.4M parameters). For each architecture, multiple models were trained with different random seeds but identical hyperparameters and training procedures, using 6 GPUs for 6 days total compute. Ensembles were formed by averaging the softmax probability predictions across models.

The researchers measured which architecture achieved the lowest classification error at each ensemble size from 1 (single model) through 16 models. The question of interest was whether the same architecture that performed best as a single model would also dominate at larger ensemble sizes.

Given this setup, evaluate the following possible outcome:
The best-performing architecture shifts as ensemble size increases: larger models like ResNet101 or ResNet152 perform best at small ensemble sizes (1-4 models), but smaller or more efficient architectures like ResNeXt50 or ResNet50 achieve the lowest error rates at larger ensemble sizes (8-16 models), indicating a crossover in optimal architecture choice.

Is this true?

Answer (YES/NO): NO